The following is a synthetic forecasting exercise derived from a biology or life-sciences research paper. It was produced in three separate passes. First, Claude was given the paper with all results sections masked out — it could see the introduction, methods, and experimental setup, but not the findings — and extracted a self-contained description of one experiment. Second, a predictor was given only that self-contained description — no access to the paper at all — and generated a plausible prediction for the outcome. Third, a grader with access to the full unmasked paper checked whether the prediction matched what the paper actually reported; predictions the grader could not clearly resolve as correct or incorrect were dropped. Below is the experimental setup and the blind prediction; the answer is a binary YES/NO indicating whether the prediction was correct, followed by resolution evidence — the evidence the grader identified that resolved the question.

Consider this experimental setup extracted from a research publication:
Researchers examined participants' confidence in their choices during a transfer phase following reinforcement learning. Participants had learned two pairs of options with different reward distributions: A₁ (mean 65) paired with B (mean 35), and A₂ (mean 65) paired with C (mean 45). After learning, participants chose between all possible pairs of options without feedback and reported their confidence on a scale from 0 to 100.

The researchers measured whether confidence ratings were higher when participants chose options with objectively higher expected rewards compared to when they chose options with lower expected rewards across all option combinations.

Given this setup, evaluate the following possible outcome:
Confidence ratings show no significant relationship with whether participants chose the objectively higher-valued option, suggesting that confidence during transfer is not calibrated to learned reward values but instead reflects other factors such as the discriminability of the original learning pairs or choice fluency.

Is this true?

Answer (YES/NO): NO